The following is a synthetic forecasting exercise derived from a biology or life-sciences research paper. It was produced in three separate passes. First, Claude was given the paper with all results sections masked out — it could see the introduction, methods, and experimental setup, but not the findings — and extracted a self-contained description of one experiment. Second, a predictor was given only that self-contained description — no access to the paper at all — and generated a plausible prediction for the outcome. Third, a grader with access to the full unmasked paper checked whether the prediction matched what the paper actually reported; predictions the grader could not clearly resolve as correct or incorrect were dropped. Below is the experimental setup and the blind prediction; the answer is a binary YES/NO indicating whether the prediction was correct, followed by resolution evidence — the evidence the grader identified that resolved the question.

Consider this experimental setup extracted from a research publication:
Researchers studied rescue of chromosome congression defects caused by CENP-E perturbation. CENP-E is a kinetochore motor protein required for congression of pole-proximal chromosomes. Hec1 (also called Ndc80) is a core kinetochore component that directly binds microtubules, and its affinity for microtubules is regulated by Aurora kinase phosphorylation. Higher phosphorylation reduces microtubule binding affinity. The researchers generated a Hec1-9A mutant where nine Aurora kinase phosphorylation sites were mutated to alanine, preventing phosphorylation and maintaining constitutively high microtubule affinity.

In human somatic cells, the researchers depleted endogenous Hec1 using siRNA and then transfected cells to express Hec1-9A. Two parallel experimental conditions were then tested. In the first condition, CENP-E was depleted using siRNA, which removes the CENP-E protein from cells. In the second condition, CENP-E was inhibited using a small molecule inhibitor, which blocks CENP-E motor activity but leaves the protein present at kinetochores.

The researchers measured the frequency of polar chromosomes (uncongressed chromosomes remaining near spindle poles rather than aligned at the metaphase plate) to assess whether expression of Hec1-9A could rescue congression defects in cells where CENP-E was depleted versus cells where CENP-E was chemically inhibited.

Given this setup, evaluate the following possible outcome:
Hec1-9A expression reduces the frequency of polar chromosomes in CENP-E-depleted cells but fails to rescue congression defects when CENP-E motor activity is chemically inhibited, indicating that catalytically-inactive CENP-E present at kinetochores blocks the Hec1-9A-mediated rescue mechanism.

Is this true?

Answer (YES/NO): YES